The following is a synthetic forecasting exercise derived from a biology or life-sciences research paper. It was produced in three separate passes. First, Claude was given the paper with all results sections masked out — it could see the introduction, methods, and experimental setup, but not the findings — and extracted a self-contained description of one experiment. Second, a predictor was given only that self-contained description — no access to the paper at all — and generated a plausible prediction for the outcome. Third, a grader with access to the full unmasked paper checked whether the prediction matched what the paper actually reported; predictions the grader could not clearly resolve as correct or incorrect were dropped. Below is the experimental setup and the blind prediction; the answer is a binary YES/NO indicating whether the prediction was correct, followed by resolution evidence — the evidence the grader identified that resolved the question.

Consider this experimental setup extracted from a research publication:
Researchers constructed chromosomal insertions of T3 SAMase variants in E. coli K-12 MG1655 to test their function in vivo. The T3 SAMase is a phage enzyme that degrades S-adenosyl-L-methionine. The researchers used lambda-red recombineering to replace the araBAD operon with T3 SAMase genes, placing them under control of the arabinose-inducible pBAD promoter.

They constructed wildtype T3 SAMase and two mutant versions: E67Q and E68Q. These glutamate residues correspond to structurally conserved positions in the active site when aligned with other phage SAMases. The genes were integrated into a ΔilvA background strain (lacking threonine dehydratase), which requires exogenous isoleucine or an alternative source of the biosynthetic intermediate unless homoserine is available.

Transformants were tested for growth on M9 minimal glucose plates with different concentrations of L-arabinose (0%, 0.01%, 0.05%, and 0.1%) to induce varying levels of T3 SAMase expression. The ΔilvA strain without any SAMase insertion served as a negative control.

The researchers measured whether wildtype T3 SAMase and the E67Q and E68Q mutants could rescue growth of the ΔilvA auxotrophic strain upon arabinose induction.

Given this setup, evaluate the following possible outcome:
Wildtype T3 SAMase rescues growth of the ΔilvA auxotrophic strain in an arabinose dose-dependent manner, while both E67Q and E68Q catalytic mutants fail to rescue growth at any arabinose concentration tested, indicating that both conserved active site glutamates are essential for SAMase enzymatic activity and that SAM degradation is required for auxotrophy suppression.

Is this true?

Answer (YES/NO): NO